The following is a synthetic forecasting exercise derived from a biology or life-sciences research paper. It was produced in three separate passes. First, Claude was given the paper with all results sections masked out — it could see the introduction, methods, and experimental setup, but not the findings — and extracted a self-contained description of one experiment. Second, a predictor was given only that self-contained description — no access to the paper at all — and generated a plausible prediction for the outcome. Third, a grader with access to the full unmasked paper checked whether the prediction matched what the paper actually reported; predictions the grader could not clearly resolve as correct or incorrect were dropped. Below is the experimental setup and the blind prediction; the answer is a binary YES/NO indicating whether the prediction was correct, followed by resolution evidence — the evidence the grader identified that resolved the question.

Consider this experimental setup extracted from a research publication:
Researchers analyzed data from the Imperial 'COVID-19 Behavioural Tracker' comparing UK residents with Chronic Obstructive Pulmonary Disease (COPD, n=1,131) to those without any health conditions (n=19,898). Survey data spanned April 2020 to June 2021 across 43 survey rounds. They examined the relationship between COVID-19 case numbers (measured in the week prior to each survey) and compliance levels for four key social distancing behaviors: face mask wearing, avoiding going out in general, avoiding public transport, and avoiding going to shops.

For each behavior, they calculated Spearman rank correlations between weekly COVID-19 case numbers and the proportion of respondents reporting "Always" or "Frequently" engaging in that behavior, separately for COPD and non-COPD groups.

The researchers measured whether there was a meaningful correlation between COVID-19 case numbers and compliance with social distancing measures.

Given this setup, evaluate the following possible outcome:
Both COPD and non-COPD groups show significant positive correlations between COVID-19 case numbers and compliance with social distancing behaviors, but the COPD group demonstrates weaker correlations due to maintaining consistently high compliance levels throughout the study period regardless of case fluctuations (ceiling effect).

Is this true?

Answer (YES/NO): NO